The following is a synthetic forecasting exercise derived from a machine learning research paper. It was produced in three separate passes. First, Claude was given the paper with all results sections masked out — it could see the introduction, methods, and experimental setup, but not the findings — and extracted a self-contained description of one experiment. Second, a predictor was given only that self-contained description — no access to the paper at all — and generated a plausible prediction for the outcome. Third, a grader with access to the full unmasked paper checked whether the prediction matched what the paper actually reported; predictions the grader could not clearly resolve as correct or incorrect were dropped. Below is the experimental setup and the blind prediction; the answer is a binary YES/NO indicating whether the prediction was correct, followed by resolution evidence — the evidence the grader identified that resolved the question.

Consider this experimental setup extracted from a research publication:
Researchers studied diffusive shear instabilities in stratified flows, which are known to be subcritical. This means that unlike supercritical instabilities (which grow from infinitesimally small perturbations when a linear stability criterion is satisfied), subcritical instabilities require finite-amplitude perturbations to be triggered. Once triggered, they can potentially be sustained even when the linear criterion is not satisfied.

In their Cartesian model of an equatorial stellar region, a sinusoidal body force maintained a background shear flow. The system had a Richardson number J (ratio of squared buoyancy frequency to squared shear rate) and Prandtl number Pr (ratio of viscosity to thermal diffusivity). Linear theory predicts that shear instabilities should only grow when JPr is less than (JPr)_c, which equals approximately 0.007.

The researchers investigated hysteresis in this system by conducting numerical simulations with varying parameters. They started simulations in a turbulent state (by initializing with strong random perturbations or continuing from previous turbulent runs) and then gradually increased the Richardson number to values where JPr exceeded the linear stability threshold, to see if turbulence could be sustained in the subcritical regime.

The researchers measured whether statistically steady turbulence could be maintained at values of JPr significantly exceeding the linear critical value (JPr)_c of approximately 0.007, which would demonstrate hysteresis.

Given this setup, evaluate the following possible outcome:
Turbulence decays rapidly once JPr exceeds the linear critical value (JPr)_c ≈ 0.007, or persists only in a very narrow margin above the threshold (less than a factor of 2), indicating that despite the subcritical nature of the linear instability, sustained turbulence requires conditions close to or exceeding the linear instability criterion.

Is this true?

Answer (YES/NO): YES